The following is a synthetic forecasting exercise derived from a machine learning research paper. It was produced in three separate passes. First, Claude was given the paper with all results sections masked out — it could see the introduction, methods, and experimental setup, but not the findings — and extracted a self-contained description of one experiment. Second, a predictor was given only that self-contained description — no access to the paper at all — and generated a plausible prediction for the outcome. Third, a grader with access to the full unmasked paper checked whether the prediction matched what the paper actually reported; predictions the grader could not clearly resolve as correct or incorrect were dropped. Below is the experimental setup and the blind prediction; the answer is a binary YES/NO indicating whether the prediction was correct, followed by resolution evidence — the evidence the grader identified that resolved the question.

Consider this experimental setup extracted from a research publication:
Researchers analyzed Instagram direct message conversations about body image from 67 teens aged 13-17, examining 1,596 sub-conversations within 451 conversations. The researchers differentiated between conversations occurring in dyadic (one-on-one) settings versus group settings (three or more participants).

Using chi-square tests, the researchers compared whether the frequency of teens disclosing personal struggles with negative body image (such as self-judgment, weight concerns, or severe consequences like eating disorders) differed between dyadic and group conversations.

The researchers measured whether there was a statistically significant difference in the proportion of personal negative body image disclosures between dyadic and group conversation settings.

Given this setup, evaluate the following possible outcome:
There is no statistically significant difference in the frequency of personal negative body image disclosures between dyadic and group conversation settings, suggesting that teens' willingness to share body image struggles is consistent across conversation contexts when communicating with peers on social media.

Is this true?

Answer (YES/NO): NO